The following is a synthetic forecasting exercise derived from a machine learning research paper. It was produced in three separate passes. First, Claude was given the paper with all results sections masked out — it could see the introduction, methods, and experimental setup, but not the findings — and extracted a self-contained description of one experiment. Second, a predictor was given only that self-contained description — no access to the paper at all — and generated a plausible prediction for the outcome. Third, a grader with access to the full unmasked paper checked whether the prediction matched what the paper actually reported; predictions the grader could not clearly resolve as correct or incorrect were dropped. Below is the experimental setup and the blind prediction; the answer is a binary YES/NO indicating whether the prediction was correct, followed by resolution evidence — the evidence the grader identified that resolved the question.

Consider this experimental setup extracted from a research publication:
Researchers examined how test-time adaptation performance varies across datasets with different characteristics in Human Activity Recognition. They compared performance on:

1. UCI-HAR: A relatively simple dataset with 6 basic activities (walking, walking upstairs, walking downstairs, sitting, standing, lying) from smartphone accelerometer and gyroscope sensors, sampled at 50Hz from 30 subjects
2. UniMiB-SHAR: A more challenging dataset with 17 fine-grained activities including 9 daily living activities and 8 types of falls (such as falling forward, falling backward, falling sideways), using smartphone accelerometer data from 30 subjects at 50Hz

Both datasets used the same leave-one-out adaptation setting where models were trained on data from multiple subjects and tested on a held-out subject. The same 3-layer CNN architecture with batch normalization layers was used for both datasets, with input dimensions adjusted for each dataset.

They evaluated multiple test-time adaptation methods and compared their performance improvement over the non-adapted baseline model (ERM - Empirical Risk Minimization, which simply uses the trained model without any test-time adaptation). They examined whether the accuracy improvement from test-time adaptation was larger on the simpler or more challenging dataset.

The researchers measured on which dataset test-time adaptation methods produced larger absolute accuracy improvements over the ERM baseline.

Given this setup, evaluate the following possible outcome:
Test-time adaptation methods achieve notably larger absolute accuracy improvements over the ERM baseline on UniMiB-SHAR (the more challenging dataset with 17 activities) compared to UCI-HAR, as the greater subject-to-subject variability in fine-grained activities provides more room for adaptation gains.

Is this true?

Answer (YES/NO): NO